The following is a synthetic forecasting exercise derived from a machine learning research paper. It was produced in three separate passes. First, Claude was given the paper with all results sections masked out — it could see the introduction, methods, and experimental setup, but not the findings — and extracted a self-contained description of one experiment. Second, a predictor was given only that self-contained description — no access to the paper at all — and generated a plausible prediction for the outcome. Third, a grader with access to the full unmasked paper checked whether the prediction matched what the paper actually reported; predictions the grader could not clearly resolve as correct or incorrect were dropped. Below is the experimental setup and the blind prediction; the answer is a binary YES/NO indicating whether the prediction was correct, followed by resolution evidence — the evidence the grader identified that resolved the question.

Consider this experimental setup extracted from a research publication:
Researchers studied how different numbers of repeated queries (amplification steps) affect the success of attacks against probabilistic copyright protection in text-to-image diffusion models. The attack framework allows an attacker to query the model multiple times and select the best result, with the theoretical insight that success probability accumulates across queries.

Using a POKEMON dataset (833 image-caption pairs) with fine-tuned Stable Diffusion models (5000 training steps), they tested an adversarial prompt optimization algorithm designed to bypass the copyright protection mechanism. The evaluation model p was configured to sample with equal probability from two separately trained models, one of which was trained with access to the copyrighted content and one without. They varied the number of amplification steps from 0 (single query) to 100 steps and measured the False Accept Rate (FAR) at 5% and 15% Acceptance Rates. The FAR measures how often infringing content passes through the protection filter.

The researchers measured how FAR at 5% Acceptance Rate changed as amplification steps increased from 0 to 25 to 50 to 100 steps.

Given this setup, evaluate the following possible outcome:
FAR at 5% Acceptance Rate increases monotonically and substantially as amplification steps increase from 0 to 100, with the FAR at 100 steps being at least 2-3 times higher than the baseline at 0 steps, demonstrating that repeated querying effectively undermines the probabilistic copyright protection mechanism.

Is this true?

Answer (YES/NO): YES